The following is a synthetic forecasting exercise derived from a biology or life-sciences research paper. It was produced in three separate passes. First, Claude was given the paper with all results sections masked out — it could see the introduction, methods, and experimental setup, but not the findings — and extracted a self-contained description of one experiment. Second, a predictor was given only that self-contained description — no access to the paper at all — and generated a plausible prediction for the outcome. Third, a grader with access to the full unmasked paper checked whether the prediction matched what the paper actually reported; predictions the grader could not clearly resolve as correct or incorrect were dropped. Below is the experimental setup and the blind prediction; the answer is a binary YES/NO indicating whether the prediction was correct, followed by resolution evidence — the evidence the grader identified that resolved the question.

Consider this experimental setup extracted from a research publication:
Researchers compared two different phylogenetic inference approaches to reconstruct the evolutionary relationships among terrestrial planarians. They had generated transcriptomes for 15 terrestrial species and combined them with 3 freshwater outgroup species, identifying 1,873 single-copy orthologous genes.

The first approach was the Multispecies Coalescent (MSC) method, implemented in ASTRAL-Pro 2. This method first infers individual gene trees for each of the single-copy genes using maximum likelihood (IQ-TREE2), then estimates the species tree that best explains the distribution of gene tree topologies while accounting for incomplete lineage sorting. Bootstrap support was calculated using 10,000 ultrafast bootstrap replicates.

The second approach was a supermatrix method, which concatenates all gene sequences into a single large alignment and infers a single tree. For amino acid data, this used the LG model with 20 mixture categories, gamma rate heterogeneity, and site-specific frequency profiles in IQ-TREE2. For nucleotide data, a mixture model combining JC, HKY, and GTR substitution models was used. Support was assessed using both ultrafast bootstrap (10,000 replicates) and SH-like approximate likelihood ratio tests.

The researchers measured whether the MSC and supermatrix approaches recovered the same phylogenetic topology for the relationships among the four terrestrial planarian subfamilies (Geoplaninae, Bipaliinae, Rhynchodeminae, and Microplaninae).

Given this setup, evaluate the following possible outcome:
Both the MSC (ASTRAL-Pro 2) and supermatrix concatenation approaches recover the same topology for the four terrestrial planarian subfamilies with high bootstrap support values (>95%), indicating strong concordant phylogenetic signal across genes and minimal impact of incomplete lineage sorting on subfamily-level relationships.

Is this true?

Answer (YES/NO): NO